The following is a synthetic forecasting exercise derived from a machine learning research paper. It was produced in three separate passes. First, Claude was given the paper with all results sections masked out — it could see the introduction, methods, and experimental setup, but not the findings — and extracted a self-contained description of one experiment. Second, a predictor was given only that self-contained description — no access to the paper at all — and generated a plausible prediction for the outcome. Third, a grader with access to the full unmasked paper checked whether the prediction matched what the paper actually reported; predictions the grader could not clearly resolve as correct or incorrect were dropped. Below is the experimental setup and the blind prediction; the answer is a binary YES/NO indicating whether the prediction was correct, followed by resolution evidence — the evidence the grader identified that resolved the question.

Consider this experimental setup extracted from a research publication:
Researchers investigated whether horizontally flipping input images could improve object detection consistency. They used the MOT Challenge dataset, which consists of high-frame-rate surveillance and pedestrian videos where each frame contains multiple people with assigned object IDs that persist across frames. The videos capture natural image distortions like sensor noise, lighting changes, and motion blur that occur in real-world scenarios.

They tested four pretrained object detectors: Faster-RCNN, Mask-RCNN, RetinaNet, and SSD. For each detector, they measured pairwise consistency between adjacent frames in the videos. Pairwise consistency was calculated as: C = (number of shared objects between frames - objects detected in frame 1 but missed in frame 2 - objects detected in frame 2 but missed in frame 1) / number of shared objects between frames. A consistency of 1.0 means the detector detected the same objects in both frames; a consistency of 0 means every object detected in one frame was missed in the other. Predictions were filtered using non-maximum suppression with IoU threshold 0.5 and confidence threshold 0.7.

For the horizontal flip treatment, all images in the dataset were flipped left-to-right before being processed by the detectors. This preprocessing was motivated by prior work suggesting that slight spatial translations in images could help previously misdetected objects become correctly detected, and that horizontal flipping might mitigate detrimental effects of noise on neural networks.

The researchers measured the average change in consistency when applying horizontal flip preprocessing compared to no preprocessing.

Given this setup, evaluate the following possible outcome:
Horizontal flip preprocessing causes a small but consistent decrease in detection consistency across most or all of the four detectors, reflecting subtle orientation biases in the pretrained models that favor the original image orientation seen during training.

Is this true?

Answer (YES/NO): NO